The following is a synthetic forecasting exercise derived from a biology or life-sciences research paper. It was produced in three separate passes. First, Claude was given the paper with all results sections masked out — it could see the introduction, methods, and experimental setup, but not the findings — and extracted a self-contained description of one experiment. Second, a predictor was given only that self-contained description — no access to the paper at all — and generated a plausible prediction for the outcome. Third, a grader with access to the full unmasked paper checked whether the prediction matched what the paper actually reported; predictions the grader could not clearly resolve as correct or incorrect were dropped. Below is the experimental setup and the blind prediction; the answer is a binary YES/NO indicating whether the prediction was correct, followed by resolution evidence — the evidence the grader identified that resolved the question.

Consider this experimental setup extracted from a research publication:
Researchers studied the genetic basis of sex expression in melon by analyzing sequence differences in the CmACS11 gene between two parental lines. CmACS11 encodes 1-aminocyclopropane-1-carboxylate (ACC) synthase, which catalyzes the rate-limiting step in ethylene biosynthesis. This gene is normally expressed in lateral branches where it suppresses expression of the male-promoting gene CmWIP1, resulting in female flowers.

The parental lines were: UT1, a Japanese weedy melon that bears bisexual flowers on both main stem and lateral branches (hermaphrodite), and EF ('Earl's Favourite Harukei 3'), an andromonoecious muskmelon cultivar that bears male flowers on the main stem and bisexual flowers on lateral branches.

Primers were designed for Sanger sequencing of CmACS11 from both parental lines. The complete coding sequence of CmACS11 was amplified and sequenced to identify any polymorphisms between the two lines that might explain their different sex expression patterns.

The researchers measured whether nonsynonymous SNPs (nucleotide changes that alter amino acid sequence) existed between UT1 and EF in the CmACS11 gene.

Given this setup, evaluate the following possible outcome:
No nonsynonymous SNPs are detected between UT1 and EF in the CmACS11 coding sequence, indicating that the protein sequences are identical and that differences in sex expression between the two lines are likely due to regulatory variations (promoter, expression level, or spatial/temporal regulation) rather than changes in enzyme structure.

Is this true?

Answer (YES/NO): NO